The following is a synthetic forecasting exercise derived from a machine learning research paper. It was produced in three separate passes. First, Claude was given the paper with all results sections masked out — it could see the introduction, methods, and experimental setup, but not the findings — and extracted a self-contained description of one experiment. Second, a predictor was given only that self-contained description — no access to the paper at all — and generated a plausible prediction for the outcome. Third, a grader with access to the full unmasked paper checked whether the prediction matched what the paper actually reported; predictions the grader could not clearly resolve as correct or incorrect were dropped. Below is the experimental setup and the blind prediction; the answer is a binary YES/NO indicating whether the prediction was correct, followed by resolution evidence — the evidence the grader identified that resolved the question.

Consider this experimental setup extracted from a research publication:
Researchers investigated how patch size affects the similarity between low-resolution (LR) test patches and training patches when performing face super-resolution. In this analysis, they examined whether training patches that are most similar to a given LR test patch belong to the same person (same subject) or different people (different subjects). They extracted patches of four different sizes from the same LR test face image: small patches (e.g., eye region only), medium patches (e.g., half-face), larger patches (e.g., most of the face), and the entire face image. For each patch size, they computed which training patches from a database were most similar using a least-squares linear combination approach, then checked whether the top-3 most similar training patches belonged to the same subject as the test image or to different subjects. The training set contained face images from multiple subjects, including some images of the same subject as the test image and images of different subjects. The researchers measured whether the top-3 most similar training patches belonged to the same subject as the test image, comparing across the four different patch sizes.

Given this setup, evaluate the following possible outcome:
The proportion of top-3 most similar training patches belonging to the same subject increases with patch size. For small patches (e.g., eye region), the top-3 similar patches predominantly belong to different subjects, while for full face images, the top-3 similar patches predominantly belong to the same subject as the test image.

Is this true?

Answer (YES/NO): YES